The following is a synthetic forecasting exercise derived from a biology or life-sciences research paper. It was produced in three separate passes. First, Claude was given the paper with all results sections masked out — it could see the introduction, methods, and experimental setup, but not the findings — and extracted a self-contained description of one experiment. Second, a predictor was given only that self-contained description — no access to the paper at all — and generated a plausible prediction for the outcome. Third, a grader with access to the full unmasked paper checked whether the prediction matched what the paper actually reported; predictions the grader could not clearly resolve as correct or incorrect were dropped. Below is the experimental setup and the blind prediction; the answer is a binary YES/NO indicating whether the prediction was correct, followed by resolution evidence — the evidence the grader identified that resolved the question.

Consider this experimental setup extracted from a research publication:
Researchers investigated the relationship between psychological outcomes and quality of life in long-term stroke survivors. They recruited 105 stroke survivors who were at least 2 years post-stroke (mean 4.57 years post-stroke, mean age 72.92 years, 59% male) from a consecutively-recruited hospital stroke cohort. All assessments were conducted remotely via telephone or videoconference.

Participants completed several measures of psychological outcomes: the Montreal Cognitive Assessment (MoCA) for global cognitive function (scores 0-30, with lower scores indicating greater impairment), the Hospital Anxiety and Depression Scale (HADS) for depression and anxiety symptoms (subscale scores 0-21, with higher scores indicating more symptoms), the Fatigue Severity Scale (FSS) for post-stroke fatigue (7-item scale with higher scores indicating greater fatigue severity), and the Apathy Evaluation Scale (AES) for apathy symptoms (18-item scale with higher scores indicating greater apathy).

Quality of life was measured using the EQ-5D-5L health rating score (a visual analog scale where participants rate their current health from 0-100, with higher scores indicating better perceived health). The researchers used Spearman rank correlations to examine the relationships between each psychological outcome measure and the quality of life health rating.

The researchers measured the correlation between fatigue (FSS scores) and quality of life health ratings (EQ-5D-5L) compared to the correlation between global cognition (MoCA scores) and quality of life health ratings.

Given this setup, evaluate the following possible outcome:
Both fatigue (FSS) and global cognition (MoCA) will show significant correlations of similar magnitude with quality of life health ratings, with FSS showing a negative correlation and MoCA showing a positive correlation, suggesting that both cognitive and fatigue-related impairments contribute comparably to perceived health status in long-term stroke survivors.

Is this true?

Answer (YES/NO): NO